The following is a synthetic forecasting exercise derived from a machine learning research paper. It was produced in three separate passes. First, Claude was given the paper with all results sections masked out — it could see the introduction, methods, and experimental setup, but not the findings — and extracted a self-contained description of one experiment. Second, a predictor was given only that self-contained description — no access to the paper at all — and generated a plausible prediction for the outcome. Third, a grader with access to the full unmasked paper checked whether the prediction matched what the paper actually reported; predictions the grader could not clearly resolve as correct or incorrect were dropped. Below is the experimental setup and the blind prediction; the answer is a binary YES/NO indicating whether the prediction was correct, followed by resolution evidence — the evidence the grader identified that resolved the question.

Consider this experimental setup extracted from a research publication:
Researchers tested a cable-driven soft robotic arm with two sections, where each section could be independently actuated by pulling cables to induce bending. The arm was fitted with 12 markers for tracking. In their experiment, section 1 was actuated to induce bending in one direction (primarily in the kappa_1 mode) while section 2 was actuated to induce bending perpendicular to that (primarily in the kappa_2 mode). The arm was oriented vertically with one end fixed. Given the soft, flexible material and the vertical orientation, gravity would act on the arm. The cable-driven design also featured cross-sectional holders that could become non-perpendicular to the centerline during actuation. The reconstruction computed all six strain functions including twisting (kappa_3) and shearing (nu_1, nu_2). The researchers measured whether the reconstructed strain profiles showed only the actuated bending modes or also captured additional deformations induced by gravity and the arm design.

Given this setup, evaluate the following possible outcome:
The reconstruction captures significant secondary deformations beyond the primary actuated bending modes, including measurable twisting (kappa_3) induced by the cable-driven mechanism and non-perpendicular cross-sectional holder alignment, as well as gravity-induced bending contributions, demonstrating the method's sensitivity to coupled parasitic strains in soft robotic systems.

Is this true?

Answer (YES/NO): NO